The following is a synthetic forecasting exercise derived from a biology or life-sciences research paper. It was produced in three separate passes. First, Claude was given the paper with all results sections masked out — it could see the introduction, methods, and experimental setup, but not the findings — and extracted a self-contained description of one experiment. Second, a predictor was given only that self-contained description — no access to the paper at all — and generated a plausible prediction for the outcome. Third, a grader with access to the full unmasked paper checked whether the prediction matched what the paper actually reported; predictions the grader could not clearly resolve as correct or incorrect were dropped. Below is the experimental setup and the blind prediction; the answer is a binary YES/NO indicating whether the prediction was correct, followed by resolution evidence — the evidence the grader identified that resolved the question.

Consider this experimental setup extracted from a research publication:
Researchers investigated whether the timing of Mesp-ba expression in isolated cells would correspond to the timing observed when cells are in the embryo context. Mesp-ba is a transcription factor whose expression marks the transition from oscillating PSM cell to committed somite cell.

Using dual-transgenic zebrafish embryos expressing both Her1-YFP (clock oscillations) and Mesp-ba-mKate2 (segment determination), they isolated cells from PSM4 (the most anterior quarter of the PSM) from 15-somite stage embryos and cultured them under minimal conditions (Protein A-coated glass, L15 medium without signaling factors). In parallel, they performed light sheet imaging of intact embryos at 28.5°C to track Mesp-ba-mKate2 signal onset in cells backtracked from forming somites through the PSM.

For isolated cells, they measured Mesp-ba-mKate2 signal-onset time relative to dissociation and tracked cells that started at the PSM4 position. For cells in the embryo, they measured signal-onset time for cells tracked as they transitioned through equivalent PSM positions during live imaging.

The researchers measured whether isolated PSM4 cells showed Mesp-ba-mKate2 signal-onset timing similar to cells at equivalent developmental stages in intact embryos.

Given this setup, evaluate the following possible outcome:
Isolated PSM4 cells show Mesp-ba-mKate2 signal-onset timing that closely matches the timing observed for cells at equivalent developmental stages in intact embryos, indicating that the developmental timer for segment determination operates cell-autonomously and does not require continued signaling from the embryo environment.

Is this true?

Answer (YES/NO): YES